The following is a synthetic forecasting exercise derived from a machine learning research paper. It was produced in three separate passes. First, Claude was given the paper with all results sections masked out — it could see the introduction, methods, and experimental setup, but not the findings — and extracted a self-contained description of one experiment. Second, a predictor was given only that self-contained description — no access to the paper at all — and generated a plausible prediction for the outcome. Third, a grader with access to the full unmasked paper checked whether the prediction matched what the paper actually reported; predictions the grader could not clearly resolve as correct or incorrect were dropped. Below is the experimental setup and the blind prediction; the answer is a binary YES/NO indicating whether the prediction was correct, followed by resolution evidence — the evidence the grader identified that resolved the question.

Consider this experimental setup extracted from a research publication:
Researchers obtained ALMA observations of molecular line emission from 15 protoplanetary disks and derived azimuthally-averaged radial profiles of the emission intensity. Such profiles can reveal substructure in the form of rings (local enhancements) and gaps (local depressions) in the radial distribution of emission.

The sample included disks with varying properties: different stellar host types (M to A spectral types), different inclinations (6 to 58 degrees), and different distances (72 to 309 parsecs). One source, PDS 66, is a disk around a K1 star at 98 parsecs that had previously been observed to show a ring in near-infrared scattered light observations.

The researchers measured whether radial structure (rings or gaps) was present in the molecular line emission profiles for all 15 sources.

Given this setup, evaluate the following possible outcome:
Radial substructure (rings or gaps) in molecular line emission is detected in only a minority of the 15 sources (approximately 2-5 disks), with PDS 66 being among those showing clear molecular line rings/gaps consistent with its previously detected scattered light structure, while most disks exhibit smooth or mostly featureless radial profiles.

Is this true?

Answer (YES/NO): NO